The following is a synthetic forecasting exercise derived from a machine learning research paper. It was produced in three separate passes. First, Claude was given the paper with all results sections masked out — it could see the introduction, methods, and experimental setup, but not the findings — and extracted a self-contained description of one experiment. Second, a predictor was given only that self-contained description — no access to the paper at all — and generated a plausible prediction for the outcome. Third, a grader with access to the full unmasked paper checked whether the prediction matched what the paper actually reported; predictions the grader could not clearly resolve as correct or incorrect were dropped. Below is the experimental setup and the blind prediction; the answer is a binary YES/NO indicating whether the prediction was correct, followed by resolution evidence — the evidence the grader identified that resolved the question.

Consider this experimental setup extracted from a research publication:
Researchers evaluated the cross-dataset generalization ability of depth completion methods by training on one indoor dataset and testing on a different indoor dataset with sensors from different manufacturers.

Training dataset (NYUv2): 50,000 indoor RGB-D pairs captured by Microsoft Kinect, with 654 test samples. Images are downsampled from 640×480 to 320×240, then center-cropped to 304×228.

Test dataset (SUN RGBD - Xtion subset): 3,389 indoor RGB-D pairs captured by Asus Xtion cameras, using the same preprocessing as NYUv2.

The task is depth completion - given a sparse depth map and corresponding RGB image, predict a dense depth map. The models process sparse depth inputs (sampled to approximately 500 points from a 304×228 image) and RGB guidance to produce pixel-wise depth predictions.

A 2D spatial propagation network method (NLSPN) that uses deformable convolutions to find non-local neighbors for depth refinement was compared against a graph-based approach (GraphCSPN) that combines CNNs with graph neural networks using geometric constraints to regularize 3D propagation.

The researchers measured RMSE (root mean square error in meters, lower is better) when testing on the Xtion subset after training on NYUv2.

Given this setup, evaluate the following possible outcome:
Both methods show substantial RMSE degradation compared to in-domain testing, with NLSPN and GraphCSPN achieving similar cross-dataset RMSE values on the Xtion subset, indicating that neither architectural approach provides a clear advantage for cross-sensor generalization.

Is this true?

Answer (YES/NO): YES